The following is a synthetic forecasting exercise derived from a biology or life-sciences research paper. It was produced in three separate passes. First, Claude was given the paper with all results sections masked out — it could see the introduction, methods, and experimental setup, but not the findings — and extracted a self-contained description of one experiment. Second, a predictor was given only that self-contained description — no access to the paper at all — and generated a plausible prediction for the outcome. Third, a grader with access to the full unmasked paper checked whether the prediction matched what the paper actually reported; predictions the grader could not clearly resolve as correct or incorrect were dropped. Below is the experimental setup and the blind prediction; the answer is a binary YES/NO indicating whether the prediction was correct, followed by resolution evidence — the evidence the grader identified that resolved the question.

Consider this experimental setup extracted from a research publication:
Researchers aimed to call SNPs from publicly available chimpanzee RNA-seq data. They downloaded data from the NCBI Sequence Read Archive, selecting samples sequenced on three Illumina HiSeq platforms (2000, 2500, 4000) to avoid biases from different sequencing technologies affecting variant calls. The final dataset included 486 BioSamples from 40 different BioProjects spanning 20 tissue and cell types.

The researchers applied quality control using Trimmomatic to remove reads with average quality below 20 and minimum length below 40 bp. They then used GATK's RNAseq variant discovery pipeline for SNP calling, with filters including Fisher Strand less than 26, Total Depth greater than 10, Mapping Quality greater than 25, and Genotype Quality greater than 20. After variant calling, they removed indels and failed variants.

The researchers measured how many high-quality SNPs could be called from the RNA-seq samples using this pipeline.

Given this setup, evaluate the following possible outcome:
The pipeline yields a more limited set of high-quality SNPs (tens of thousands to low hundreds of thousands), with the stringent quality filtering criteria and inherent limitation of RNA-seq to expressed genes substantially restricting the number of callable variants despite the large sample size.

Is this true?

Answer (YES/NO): NO